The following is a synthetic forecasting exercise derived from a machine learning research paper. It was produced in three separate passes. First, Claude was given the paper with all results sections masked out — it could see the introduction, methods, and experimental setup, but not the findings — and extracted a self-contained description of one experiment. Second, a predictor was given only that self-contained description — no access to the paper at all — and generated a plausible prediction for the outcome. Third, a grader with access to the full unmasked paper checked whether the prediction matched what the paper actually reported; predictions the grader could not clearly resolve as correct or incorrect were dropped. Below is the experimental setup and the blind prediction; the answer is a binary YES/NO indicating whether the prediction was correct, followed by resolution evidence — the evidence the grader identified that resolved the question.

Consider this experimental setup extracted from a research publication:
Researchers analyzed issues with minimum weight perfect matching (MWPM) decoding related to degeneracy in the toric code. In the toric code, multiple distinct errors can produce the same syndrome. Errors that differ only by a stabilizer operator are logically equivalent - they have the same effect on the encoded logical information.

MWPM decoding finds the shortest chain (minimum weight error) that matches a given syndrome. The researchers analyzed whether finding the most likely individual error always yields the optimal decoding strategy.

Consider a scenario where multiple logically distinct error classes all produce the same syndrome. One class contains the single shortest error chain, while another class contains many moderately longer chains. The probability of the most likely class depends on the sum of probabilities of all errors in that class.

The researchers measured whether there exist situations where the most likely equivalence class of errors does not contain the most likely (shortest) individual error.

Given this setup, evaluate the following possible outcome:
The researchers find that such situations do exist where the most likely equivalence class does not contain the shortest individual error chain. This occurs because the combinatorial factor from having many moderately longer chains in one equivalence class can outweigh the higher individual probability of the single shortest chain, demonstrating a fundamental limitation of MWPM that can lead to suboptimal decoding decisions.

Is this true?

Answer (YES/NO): YES